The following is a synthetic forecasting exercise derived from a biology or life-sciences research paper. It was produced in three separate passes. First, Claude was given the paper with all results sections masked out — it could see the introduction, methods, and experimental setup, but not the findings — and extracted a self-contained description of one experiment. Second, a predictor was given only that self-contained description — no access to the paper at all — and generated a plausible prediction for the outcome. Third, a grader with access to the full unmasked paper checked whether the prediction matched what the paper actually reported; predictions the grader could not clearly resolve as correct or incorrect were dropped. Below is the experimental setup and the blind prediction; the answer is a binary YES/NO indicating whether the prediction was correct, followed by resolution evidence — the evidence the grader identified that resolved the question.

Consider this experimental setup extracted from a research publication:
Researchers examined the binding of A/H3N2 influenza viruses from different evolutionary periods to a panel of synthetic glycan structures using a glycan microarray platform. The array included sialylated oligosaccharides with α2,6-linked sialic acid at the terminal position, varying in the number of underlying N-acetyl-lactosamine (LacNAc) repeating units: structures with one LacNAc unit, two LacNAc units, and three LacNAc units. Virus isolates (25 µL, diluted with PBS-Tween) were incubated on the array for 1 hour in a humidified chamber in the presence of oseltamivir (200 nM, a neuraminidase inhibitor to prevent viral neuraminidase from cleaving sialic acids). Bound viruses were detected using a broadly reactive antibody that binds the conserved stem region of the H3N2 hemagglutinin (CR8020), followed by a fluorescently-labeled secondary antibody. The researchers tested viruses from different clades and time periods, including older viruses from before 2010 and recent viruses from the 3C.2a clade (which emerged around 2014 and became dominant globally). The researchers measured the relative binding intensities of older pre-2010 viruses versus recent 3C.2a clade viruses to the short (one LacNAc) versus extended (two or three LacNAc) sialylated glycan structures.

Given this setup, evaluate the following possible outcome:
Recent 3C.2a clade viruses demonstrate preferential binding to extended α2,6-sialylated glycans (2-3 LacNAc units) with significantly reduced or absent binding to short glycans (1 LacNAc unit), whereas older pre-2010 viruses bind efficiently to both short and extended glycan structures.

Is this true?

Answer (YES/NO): NO